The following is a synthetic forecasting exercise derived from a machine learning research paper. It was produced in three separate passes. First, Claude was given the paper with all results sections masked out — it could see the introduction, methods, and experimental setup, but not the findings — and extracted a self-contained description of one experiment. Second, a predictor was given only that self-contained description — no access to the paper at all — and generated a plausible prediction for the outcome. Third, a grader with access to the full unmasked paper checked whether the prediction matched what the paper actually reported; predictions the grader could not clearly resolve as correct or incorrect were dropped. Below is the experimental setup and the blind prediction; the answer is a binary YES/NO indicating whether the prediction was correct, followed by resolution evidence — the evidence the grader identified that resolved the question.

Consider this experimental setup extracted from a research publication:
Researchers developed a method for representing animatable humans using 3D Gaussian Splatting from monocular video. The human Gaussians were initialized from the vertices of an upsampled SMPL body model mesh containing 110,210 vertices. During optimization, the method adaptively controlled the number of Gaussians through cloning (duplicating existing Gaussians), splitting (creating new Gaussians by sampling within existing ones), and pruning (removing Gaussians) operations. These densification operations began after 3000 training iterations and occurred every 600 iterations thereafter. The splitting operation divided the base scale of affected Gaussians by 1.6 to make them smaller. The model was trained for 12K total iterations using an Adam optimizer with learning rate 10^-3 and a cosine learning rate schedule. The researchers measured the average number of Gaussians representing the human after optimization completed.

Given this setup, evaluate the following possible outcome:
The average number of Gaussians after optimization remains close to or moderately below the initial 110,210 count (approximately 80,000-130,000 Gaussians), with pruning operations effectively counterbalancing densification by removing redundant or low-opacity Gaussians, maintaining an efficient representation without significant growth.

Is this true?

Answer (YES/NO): NO